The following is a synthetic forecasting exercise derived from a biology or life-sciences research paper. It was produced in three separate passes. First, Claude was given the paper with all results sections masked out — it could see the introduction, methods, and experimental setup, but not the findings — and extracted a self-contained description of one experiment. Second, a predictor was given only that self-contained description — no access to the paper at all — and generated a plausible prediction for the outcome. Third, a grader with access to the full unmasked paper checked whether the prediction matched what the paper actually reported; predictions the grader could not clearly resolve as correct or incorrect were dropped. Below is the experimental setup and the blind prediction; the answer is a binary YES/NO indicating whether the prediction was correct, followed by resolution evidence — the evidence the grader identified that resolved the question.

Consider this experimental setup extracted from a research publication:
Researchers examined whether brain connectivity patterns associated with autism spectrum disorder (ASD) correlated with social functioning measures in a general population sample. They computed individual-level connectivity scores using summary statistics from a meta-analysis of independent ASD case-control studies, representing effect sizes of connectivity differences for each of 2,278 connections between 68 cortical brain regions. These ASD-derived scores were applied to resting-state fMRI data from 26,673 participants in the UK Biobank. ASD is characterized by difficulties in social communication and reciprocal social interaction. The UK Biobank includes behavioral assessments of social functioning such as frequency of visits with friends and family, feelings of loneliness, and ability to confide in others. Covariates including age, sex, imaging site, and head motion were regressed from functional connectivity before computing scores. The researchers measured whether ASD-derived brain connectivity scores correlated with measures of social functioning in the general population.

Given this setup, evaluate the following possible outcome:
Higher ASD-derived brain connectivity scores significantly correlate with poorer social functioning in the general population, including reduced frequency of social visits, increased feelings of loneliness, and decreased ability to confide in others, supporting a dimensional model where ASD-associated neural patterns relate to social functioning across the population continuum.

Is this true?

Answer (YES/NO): NO